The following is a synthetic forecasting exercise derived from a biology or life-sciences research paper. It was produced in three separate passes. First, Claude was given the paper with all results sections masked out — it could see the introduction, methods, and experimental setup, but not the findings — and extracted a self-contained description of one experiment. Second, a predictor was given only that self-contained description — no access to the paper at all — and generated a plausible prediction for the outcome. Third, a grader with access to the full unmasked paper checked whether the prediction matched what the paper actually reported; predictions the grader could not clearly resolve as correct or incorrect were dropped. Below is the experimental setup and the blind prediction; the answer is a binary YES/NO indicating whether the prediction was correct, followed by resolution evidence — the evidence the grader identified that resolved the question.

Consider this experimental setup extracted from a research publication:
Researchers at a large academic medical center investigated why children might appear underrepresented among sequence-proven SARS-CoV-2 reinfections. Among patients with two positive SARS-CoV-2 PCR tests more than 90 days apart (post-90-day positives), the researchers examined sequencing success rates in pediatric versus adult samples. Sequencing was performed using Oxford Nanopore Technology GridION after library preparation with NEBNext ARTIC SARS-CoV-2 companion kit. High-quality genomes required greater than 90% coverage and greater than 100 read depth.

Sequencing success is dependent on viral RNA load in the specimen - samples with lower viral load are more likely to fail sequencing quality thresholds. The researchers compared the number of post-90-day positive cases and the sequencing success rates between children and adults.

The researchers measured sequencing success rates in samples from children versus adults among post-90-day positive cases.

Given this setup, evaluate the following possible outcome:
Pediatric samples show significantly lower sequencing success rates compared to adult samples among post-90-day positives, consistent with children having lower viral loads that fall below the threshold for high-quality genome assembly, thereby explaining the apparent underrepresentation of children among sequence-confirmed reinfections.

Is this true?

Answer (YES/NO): YES